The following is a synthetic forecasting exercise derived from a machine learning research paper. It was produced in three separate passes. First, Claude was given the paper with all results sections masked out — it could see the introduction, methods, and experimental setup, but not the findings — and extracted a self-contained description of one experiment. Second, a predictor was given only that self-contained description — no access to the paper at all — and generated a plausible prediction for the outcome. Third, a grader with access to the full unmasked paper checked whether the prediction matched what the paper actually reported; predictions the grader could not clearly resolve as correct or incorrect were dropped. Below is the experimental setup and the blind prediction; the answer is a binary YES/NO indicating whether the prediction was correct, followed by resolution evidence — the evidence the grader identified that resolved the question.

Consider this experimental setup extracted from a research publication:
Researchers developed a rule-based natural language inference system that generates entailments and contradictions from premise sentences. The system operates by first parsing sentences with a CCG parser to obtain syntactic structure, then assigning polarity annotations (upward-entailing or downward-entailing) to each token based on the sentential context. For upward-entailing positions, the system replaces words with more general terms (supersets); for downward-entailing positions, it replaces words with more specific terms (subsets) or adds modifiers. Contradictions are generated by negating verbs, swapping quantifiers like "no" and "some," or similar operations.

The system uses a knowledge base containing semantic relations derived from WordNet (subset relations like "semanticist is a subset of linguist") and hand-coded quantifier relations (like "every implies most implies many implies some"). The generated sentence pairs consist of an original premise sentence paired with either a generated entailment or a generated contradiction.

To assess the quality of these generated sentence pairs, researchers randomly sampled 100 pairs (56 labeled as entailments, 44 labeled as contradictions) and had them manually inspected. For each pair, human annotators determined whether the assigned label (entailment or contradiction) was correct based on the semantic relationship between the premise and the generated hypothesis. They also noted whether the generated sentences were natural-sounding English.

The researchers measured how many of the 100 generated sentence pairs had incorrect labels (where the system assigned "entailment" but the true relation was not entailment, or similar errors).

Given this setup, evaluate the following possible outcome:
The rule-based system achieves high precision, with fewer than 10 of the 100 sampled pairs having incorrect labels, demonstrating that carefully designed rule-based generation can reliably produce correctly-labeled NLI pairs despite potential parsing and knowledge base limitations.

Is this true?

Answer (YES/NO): YES